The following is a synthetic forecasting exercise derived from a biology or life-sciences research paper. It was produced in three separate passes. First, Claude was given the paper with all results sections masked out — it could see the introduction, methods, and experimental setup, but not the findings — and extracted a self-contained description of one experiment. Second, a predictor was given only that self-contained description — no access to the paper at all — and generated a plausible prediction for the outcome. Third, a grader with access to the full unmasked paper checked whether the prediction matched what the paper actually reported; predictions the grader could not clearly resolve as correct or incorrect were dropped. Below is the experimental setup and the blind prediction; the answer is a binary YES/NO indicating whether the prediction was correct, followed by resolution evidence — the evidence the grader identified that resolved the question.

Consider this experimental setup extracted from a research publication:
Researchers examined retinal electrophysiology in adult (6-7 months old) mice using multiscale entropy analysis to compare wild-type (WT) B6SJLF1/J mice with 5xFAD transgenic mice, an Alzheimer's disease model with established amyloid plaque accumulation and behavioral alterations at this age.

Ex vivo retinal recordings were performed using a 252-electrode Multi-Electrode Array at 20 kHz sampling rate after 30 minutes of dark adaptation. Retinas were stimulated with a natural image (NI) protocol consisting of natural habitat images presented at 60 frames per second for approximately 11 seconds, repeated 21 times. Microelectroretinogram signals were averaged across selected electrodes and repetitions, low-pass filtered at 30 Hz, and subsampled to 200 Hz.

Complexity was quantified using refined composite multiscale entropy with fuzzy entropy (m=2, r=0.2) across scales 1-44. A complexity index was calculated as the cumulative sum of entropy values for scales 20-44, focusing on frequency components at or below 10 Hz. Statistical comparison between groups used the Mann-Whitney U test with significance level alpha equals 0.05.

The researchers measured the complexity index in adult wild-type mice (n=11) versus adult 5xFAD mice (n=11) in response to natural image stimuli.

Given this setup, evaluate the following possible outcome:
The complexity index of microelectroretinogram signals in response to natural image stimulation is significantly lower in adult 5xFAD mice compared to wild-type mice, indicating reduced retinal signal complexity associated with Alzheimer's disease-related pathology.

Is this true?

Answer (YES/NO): NO